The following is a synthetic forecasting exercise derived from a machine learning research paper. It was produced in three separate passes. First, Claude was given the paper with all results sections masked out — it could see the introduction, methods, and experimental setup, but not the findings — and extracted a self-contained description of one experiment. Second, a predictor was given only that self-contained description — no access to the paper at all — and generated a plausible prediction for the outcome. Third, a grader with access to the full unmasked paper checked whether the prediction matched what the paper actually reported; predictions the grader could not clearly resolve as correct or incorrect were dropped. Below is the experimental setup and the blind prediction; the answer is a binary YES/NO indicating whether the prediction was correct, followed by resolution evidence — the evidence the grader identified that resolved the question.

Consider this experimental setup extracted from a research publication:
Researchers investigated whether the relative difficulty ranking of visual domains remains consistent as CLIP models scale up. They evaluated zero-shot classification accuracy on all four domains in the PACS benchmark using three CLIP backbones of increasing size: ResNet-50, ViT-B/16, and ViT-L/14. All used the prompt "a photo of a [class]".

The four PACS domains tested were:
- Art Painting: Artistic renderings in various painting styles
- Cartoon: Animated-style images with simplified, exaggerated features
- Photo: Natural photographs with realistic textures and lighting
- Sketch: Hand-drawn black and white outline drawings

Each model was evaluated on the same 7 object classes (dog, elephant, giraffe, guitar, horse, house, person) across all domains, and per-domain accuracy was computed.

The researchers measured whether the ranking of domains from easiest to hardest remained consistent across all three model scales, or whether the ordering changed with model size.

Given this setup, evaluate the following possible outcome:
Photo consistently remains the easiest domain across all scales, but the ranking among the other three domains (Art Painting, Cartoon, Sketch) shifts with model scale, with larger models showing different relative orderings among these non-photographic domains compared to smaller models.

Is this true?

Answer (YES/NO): NO